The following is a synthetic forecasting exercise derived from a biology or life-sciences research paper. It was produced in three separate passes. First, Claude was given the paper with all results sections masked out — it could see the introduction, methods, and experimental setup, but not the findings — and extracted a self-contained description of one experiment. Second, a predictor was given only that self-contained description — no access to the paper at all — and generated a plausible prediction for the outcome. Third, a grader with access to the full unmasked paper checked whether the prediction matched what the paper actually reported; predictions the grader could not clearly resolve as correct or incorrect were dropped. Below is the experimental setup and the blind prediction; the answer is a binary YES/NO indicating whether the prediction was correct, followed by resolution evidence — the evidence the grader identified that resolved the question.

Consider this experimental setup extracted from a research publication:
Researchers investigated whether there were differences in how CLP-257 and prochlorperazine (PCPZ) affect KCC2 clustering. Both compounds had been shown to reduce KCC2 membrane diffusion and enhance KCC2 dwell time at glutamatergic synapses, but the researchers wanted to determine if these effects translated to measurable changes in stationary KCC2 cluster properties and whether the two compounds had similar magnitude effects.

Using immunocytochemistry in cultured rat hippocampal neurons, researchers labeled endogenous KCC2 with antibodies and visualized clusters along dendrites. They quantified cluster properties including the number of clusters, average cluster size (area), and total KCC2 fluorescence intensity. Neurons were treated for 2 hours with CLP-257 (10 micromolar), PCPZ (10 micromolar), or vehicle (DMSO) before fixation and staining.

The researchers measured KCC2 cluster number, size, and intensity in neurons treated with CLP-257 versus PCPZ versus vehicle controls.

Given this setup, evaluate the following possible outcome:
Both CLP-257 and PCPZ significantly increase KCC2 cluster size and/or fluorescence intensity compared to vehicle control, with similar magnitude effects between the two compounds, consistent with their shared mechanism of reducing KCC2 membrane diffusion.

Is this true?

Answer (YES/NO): NO